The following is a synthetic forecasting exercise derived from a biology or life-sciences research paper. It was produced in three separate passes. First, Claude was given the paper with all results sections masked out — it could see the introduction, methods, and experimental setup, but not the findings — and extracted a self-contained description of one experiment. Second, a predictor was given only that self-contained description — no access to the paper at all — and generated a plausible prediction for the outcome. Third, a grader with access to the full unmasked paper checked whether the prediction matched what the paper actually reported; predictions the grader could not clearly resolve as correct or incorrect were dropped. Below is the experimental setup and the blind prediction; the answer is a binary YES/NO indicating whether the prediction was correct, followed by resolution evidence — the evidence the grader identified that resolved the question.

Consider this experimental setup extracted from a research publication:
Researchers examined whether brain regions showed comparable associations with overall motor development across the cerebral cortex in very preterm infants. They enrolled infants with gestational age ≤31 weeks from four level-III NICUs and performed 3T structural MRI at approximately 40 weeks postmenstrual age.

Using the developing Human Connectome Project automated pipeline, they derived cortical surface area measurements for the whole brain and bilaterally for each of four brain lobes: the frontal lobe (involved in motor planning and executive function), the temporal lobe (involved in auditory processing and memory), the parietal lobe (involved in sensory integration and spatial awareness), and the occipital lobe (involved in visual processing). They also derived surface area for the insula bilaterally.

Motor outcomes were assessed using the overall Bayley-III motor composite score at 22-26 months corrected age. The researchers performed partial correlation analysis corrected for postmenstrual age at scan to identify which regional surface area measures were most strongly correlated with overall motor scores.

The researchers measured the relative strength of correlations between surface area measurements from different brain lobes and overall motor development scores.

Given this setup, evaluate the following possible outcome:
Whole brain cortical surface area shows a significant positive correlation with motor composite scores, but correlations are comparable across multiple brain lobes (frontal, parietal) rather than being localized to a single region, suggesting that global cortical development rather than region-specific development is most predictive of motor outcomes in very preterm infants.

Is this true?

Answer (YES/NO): NO